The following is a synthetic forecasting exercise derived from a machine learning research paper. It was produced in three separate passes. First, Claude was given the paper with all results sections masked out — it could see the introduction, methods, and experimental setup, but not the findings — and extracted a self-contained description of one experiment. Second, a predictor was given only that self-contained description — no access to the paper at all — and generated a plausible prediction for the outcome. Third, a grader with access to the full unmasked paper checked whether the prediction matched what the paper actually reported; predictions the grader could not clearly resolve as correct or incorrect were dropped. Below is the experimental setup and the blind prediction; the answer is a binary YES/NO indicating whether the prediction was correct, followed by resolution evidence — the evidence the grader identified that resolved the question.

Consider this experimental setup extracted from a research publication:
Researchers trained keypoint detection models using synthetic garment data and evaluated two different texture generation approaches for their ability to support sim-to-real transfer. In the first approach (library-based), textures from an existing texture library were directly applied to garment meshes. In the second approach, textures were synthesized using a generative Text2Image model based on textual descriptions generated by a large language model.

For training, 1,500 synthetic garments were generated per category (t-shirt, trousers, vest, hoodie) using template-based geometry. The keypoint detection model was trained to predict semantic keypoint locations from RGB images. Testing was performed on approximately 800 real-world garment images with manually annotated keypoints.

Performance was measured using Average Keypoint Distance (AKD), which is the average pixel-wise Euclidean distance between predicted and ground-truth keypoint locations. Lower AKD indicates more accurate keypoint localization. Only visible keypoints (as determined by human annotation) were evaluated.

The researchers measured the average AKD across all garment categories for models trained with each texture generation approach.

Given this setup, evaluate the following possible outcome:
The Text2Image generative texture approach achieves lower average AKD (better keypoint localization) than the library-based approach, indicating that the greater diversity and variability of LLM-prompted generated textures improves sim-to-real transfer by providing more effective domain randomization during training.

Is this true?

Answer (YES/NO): NO